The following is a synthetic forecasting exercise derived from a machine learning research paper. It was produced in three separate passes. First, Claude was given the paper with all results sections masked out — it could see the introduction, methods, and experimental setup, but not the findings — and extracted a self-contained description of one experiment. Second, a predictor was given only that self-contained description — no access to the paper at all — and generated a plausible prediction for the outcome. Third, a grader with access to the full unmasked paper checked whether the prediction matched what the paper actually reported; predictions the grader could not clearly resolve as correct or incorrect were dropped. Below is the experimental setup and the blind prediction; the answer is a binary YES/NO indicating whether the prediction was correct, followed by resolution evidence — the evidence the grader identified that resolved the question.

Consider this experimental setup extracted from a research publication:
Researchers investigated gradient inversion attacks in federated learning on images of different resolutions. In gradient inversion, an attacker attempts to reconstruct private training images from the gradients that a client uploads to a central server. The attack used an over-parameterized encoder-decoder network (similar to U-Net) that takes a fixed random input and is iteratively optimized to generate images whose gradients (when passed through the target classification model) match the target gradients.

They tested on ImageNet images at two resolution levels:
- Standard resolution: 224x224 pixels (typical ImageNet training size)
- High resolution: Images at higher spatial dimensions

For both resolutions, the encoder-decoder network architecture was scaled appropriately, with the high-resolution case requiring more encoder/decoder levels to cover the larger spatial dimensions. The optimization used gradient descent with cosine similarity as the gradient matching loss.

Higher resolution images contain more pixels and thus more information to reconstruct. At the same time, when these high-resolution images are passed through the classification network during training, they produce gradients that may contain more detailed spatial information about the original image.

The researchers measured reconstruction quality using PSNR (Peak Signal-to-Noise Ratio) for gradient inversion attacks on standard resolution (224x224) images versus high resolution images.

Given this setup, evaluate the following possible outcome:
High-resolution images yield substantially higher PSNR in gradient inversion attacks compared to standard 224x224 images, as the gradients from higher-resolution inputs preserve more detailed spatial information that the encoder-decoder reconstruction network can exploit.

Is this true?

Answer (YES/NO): NO